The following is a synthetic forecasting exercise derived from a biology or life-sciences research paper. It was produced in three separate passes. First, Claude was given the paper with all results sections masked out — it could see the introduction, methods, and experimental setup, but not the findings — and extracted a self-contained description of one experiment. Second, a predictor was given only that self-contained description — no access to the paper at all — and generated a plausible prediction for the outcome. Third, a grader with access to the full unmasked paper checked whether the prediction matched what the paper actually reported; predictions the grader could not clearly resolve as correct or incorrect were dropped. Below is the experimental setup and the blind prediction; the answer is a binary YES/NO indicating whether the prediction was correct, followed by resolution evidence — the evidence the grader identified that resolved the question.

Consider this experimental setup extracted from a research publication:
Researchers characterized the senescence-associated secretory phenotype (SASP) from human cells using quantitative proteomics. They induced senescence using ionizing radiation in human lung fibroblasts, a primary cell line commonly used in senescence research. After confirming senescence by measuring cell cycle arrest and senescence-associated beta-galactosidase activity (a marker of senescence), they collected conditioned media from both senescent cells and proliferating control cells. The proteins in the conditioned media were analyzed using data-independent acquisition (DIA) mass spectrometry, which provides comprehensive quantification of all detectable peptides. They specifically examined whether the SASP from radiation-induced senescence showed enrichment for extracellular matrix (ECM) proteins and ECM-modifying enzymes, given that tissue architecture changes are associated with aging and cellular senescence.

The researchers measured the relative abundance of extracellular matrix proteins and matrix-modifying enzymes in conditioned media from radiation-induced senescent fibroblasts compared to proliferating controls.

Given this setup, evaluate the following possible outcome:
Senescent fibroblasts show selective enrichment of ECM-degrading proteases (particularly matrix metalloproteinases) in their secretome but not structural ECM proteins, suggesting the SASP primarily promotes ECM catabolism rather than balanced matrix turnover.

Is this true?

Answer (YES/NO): NO